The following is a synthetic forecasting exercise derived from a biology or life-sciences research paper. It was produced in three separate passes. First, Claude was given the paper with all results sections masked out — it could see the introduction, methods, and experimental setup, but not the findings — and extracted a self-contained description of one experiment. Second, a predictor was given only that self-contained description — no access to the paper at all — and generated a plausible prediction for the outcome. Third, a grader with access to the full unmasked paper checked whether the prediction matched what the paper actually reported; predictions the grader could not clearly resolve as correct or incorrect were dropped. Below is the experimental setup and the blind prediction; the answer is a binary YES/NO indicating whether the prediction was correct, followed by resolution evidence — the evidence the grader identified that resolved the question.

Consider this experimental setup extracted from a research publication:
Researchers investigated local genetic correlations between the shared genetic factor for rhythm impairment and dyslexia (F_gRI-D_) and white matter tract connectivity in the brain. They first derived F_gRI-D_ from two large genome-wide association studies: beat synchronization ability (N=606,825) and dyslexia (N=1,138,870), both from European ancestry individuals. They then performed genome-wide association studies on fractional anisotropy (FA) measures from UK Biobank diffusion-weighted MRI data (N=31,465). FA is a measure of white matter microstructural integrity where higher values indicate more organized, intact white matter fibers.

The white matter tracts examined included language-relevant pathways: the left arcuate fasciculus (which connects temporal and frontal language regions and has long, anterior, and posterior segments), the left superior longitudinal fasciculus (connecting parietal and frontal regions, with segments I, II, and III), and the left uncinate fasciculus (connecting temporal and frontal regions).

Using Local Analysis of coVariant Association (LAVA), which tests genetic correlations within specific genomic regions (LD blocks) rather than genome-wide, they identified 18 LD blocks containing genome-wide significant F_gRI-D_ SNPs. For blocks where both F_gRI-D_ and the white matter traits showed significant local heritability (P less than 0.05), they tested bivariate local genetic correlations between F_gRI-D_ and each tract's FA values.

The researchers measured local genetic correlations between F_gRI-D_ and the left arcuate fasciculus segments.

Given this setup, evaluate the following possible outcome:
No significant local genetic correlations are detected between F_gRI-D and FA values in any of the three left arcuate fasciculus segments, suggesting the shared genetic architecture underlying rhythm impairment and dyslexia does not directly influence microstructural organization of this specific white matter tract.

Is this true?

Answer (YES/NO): YES